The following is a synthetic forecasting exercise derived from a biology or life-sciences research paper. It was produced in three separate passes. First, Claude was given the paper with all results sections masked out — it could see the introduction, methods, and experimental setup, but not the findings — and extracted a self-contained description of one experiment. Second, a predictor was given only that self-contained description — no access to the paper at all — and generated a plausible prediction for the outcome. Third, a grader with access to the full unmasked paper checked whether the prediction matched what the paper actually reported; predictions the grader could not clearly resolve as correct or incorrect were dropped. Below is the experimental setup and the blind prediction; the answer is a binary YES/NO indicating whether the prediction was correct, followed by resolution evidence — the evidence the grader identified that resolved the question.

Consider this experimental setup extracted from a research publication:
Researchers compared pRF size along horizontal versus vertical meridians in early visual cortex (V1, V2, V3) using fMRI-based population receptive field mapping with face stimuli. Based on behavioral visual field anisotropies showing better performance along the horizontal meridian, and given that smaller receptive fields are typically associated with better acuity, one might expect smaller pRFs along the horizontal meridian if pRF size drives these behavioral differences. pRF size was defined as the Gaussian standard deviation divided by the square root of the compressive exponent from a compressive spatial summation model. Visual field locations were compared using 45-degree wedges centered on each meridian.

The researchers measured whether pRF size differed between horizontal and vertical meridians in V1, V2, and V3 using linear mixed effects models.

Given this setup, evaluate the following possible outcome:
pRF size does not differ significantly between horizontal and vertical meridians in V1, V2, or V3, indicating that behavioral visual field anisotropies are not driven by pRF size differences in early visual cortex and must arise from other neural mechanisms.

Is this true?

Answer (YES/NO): NO